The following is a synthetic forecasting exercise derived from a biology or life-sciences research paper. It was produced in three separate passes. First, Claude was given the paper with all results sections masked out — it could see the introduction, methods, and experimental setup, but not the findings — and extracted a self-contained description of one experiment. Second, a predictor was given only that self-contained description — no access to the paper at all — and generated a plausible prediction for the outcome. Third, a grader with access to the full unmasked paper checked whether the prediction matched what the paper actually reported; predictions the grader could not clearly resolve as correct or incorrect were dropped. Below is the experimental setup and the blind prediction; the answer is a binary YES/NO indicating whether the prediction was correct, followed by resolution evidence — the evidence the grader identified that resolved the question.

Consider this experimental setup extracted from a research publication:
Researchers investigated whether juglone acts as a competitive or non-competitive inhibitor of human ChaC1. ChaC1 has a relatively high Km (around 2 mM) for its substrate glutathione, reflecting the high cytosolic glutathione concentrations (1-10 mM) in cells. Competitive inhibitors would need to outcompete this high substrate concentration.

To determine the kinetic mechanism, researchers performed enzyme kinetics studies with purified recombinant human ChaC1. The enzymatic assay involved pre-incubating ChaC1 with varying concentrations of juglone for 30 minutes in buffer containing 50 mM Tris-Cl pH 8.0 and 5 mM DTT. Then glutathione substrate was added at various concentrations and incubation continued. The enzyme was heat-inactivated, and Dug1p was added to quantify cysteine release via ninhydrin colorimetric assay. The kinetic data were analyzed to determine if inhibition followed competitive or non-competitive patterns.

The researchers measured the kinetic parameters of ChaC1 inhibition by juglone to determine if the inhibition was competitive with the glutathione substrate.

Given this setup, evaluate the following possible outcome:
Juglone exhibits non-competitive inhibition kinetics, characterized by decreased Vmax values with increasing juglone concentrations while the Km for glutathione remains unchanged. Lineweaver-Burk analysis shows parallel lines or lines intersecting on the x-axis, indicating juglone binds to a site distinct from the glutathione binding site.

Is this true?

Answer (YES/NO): NO